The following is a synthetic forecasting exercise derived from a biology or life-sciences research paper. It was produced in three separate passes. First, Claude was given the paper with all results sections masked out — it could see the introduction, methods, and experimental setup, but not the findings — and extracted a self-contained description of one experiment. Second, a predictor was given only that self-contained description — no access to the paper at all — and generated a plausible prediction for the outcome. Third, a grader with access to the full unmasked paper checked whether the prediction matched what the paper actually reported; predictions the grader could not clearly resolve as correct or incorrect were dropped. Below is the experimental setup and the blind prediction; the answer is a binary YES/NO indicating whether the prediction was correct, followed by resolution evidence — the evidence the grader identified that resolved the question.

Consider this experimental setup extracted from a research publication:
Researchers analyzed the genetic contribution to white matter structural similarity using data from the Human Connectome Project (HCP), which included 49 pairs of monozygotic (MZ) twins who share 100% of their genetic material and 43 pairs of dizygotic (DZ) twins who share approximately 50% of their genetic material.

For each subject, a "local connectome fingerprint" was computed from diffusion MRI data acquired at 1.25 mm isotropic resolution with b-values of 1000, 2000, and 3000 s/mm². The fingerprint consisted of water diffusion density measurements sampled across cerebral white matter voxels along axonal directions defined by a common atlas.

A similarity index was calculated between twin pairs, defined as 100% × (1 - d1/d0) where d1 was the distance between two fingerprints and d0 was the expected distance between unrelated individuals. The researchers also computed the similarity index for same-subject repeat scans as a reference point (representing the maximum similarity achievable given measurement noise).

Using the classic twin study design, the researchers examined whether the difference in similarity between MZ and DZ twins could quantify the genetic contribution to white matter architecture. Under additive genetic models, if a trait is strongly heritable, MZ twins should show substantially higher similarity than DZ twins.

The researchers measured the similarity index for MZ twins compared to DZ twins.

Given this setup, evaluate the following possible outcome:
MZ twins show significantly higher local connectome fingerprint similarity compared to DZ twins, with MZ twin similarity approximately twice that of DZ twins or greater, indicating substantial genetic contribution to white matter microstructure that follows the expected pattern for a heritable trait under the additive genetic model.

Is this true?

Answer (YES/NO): YES